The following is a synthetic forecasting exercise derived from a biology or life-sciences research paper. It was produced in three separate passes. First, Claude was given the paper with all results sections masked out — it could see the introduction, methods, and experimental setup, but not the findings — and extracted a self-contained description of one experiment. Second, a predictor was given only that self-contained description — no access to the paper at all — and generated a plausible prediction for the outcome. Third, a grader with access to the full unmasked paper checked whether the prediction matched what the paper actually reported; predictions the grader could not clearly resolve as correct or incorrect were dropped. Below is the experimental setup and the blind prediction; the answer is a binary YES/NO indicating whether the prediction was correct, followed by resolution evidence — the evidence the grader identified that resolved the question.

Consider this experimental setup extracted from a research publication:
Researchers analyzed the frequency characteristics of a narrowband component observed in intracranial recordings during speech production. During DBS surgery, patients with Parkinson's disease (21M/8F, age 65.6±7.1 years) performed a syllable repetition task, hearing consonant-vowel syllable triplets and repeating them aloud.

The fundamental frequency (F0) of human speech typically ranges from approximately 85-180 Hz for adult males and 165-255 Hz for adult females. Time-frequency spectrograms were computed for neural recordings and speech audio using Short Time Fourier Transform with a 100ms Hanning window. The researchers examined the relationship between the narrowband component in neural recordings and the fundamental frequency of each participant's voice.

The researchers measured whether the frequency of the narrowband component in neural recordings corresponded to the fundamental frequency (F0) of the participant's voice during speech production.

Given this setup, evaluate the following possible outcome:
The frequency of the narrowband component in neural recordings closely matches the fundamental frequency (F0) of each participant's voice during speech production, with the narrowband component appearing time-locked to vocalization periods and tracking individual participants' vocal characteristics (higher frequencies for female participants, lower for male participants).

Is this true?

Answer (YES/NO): YES